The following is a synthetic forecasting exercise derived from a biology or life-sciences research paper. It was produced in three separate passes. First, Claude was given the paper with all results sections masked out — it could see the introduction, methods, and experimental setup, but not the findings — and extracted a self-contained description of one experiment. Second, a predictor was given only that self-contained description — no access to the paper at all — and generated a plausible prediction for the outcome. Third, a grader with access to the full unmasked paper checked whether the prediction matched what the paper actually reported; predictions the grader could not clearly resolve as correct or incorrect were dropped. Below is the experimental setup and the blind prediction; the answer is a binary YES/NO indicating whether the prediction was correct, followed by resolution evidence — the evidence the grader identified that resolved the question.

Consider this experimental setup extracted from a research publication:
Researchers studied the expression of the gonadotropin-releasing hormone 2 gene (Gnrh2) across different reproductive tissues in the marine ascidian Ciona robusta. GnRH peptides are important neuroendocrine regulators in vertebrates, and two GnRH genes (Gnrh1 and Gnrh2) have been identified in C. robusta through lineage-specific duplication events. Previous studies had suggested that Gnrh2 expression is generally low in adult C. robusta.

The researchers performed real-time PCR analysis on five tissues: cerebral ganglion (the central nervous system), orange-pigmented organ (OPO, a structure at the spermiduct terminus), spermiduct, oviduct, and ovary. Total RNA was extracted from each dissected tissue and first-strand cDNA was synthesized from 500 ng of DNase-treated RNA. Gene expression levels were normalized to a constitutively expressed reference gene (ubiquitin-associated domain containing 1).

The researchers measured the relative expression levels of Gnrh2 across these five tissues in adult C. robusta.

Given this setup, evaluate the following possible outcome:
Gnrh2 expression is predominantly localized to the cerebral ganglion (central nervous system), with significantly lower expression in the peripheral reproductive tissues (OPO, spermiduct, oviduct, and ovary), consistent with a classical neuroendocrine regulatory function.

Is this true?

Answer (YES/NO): NO